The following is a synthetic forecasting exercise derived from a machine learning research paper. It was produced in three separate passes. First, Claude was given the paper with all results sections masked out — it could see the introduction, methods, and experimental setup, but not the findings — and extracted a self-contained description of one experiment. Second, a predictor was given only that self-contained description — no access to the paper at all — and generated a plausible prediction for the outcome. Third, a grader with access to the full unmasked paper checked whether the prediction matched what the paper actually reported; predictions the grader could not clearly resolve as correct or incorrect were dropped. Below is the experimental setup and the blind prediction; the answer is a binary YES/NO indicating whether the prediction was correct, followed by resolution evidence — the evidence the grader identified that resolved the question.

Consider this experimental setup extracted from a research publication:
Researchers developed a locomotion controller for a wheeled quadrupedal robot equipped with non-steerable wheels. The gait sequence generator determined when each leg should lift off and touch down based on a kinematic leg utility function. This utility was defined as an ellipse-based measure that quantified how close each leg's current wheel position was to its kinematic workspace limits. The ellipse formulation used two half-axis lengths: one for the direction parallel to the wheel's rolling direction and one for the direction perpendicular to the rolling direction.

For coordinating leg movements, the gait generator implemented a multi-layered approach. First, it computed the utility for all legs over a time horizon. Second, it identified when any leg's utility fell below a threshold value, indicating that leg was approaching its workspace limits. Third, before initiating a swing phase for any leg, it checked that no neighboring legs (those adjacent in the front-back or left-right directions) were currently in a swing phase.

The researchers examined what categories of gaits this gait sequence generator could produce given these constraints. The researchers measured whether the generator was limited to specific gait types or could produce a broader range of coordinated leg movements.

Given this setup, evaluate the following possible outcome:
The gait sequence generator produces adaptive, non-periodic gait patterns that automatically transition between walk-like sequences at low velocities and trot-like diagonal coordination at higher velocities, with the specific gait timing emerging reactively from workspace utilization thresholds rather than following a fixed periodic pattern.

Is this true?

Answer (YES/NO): NO